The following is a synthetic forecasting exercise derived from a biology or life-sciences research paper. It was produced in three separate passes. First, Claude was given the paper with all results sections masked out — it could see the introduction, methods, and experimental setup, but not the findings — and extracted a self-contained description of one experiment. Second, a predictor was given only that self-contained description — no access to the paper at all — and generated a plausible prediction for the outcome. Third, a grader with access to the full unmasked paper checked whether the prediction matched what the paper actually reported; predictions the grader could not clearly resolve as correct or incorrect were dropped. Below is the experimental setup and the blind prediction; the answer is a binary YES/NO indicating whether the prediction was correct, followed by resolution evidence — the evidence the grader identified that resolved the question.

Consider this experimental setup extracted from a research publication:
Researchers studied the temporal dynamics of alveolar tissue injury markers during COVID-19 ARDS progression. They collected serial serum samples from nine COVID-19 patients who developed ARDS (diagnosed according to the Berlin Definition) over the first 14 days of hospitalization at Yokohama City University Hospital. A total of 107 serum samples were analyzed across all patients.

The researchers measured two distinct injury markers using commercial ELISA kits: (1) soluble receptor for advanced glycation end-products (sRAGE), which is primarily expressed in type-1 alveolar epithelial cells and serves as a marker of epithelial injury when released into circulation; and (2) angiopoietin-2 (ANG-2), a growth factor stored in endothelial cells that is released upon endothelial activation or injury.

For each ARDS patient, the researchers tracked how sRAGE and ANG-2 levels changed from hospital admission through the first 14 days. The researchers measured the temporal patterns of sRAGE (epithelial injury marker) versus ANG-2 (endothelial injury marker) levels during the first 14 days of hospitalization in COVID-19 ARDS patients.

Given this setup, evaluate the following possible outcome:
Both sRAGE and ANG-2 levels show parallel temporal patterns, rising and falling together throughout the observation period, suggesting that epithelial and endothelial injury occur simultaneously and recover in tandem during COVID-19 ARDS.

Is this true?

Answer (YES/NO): NO